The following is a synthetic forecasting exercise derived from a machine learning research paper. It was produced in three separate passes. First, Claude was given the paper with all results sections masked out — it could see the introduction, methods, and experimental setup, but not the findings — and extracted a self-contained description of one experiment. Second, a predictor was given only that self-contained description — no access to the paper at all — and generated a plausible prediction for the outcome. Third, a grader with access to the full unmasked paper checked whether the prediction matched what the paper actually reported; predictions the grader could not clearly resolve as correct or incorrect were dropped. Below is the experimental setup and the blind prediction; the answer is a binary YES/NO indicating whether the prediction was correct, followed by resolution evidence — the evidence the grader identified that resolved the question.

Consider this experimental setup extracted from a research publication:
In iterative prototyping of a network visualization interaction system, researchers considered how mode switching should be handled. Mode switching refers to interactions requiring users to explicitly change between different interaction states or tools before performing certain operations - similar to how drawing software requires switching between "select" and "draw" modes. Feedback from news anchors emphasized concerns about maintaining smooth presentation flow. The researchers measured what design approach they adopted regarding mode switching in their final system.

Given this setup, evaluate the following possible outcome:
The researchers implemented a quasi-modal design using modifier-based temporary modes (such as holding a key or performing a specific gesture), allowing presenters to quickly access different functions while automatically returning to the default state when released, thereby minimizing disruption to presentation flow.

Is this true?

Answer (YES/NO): NO